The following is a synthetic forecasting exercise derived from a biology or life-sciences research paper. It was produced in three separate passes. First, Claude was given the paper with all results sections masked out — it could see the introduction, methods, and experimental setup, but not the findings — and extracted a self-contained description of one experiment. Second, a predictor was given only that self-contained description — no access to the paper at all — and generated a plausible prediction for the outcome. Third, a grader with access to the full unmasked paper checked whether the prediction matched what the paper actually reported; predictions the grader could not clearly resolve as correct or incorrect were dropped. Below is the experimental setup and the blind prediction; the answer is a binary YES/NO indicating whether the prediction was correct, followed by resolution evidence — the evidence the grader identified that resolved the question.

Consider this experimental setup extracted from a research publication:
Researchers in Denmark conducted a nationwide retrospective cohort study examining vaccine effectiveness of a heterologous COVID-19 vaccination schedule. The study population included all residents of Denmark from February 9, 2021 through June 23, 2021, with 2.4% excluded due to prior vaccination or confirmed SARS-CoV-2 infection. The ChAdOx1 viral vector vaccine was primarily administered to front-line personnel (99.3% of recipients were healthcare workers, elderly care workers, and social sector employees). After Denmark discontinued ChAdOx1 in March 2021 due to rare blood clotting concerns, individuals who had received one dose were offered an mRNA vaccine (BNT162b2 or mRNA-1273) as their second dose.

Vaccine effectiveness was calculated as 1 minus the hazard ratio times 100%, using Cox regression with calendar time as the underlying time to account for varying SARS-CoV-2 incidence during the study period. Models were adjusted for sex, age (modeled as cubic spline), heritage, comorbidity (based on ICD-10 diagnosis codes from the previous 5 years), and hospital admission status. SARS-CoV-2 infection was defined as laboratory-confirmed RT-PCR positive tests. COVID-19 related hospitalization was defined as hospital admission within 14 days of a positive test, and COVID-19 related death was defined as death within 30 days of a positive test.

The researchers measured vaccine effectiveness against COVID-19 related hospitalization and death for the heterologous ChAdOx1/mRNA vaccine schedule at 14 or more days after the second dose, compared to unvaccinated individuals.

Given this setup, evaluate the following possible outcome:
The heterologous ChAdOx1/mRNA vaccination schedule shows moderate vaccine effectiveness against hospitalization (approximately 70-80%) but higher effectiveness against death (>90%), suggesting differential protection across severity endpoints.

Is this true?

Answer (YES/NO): NO